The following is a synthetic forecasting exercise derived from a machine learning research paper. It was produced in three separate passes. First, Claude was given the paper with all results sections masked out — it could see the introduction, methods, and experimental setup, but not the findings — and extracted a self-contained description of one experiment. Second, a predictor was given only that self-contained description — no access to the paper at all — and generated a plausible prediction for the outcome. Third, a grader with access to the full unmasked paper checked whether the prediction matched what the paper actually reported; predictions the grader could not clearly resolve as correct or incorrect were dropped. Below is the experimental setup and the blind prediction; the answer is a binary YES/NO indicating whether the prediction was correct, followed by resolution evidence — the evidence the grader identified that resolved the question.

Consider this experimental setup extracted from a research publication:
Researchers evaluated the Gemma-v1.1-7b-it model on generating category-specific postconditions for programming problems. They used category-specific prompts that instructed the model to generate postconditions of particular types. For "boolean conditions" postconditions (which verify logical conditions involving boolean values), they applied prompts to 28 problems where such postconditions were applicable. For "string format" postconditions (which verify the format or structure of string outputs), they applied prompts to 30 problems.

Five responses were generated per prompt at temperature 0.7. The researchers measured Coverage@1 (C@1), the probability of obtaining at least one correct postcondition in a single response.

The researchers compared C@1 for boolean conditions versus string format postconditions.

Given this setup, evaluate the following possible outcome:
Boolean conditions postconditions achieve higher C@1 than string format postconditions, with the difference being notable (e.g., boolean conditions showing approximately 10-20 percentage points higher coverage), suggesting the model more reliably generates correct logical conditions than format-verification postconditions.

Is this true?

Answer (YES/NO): NO